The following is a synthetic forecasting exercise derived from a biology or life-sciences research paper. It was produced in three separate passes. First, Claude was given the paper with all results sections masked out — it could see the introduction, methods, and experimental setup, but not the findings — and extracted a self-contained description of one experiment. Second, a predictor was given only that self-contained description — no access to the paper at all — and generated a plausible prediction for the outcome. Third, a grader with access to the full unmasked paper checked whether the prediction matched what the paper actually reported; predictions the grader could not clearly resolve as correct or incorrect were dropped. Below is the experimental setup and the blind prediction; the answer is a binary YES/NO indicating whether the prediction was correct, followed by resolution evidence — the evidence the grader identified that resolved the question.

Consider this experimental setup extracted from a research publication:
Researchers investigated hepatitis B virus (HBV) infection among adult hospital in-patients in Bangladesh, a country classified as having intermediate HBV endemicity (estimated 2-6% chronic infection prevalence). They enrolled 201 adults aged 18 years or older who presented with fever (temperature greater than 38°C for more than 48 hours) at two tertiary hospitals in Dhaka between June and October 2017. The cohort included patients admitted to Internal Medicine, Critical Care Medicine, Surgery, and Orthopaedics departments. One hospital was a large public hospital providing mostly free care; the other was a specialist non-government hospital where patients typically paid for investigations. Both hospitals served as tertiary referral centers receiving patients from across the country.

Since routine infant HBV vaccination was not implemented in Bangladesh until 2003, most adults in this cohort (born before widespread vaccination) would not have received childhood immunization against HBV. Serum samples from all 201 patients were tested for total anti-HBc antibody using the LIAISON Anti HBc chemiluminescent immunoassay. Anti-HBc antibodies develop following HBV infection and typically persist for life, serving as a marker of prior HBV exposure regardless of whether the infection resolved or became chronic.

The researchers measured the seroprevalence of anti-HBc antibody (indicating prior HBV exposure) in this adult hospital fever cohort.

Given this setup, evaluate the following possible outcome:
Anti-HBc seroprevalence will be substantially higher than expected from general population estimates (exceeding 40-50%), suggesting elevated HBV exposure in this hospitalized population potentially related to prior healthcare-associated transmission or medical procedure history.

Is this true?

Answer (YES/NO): NO